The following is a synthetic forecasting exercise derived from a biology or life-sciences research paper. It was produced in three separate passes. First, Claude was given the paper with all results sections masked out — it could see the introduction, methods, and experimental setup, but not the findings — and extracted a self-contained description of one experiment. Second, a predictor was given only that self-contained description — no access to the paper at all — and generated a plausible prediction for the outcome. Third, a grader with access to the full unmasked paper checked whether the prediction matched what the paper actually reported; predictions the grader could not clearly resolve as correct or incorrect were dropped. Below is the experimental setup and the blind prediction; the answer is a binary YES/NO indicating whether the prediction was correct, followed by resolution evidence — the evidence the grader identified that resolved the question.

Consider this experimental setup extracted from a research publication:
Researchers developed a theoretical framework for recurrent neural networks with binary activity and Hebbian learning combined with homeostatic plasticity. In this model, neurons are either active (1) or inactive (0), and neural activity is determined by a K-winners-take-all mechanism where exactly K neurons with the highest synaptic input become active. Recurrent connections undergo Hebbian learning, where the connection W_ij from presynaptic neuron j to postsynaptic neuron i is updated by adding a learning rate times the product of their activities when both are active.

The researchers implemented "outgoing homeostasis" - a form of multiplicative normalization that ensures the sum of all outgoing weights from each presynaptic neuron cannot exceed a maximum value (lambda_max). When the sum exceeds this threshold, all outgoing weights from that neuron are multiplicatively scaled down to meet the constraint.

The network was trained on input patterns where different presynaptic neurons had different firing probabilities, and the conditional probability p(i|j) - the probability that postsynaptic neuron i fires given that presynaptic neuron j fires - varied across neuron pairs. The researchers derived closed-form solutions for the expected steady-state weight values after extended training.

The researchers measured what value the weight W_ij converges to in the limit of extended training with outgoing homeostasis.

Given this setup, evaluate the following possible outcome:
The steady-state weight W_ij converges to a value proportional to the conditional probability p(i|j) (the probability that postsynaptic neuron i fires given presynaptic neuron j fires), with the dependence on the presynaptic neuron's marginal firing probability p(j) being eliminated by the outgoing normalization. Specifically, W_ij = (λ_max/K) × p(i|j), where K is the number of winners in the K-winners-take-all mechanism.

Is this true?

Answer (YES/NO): YES